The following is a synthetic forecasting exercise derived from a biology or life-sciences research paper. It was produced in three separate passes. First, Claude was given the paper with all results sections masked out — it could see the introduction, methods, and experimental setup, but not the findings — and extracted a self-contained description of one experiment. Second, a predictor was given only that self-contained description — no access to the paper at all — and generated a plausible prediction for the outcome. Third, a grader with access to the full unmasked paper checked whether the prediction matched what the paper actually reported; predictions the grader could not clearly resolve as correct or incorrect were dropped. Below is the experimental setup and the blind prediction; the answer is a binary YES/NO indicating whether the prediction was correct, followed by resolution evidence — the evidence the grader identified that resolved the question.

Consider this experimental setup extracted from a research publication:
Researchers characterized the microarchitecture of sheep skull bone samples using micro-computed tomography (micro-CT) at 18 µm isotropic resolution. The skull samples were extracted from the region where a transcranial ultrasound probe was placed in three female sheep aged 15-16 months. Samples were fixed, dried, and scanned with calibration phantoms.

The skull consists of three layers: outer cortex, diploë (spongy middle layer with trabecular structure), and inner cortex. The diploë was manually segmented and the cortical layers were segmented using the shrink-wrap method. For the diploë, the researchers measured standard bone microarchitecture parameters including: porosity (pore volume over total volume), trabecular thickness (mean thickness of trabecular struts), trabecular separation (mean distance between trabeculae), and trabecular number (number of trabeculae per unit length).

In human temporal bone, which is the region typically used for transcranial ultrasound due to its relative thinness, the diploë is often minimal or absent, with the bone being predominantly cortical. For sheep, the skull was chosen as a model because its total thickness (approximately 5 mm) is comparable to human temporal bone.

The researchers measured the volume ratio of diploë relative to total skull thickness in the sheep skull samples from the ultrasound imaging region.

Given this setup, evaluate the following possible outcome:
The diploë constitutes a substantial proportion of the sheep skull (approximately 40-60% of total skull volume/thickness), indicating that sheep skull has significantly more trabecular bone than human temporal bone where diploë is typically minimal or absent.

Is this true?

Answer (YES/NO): NO